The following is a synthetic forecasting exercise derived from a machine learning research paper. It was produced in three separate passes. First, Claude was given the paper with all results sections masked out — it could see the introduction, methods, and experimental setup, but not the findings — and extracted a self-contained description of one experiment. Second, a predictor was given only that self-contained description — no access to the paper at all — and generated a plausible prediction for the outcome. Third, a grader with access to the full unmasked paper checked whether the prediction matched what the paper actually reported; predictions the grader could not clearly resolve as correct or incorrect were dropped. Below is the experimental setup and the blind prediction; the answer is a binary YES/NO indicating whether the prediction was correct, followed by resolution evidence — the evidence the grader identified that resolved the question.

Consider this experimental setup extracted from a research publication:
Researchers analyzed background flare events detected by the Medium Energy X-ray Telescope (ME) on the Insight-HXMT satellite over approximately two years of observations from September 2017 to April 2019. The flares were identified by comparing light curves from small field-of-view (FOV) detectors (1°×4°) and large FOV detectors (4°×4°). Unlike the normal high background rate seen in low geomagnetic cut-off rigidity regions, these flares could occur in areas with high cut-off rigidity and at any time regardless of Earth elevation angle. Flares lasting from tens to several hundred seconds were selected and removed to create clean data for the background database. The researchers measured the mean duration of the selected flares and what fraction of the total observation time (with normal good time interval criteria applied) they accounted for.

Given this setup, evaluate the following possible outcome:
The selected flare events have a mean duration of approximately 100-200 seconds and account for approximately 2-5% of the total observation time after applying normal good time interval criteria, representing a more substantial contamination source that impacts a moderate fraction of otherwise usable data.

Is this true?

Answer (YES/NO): NO